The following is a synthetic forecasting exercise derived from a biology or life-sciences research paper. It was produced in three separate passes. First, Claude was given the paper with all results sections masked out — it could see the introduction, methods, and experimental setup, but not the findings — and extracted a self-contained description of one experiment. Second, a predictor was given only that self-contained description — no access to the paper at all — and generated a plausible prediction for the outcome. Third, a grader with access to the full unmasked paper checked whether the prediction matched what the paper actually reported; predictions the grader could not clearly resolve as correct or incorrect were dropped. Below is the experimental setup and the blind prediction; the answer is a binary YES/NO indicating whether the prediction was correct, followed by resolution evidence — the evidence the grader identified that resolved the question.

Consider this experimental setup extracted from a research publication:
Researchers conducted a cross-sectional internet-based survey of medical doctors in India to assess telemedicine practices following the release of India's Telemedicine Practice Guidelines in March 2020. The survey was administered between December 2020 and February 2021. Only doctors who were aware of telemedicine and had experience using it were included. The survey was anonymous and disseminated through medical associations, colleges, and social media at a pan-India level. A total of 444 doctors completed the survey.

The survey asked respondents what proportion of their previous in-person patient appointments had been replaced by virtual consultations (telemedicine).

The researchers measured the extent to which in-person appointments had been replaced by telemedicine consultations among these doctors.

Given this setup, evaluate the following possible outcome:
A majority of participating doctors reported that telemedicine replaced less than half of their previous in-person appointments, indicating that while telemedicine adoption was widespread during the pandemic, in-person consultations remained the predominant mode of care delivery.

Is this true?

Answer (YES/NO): YES